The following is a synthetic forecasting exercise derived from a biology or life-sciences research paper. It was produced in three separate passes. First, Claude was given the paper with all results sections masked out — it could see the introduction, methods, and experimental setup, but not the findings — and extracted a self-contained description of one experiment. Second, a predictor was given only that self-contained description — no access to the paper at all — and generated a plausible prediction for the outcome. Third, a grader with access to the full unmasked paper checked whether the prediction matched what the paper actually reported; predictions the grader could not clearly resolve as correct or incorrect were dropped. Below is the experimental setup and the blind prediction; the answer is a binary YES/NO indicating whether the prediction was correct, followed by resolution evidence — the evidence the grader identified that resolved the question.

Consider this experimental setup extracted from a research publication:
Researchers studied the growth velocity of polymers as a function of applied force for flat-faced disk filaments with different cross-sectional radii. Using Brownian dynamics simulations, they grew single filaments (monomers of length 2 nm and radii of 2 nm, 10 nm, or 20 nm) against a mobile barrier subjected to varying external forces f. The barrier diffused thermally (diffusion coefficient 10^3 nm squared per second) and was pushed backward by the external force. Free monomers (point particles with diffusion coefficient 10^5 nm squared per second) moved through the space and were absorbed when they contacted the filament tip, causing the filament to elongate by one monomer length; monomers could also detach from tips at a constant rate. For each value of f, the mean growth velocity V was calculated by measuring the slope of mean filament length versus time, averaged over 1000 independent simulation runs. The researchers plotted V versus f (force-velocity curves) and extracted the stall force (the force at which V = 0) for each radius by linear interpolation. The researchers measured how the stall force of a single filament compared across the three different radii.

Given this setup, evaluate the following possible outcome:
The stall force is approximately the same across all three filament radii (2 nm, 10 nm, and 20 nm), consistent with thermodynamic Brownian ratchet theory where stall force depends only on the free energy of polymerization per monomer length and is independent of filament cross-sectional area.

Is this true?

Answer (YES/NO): NO